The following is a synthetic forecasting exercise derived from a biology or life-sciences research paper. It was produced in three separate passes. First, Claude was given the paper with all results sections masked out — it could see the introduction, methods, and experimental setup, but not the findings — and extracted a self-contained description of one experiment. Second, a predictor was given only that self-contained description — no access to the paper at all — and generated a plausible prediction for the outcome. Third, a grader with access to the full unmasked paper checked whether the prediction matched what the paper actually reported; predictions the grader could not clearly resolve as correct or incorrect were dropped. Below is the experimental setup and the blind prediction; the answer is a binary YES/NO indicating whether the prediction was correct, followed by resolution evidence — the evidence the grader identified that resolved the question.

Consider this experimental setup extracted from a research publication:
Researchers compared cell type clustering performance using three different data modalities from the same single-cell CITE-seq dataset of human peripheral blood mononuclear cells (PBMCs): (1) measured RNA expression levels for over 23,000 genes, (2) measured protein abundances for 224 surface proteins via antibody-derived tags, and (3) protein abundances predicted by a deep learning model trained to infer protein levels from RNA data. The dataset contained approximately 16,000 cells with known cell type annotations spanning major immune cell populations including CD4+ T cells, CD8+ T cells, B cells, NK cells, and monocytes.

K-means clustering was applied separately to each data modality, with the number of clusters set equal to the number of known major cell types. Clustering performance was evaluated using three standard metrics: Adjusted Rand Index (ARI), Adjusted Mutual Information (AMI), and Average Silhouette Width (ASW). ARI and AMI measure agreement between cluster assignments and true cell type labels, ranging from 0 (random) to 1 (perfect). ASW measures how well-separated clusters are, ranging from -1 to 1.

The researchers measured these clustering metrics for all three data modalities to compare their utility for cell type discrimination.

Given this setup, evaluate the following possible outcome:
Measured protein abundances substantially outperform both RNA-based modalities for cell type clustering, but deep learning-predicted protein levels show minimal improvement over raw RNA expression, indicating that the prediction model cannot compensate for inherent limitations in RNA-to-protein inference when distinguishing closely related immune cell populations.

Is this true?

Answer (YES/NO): NO